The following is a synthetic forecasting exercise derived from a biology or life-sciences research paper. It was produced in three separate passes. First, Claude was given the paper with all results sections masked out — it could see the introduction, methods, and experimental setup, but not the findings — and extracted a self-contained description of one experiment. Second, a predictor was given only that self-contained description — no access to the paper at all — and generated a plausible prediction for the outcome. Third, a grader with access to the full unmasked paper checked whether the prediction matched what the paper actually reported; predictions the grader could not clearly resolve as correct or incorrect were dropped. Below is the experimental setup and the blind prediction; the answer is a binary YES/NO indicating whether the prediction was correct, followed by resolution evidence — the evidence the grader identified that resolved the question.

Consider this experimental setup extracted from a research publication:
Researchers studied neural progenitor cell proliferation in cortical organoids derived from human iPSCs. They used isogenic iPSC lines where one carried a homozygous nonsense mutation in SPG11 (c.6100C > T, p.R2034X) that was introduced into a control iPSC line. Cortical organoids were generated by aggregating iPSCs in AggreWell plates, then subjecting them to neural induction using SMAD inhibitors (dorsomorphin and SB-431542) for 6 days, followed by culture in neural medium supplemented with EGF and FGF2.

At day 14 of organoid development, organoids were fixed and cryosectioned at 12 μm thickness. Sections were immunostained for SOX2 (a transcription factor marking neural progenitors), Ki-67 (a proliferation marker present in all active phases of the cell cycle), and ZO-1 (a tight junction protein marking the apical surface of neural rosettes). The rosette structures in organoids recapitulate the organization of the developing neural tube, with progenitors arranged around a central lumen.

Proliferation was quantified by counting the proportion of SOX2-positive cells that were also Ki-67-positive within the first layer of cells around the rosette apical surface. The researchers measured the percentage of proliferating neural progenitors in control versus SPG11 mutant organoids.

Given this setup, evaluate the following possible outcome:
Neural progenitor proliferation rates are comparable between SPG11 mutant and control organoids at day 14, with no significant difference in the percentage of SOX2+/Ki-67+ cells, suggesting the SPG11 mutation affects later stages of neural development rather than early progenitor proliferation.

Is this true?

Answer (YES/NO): NO